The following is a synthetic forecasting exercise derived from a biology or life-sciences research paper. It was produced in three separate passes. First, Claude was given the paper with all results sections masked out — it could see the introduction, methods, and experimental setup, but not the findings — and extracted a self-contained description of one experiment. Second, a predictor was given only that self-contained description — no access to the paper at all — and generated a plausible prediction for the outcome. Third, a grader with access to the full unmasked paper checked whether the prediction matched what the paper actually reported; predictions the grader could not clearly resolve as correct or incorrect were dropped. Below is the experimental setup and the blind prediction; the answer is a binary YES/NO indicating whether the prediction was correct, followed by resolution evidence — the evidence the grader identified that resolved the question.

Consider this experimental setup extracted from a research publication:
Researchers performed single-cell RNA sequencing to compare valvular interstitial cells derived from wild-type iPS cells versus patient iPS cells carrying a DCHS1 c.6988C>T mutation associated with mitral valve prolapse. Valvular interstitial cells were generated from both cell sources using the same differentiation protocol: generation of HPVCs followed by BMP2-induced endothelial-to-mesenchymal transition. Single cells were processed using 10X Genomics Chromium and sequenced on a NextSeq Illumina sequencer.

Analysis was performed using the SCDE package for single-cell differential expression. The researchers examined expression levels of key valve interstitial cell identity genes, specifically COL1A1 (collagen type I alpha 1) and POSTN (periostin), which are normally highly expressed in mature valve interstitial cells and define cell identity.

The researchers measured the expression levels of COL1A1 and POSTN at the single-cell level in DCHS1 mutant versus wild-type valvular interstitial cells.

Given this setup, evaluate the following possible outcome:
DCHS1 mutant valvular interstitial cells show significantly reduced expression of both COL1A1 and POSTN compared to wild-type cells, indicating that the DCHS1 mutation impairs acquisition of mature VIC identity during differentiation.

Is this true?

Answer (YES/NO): NO